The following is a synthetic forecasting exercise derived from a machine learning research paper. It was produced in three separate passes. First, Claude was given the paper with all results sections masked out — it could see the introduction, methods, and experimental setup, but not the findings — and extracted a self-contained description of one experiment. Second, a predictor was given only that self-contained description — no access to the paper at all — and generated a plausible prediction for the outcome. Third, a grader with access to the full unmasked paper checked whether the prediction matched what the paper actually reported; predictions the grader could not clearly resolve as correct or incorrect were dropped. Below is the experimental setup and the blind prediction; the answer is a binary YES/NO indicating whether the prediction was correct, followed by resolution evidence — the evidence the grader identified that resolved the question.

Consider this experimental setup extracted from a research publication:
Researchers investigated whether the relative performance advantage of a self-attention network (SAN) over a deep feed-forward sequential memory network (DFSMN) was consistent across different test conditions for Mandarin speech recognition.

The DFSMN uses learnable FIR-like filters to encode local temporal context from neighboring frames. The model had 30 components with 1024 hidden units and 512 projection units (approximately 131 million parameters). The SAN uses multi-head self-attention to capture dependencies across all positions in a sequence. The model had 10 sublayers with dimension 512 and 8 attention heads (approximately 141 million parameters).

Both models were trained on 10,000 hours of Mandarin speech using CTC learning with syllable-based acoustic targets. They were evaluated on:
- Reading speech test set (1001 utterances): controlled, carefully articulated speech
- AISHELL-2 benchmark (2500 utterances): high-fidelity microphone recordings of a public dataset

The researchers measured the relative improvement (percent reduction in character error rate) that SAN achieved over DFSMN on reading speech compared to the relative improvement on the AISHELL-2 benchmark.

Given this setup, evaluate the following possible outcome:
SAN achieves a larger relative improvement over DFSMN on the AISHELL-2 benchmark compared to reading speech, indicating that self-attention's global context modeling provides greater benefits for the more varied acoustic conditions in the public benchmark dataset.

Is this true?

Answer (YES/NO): NO